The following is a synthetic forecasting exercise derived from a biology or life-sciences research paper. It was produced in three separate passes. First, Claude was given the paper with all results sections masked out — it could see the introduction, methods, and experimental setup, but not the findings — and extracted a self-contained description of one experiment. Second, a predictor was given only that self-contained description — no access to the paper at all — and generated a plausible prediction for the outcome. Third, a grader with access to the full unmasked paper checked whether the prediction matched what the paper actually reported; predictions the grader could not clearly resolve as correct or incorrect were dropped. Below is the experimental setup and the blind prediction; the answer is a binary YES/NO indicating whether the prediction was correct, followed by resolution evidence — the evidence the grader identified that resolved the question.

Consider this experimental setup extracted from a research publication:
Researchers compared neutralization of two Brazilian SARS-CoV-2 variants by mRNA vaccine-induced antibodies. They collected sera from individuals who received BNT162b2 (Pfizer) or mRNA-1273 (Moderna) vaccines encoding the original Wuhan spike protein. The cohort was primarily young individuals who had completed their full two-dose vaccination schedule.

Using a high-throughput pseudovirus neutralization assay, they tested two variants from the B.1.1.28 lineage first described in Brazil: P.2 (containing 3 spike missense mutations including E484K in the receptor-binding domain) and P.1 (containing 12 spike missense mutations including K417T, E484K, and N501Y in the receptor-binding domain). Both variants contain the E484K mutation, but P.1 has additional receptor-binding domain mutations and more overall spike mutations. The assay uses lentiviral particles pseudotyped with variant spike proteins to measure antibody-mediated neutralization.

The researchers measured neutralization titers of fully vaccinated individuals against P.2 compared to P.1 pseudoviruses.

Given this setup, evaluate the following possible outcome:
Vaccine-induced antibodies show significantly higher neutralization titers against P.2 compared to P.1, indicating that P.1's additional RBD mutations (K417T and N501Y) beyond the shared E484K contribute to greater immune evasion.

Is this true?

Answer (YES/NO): NO